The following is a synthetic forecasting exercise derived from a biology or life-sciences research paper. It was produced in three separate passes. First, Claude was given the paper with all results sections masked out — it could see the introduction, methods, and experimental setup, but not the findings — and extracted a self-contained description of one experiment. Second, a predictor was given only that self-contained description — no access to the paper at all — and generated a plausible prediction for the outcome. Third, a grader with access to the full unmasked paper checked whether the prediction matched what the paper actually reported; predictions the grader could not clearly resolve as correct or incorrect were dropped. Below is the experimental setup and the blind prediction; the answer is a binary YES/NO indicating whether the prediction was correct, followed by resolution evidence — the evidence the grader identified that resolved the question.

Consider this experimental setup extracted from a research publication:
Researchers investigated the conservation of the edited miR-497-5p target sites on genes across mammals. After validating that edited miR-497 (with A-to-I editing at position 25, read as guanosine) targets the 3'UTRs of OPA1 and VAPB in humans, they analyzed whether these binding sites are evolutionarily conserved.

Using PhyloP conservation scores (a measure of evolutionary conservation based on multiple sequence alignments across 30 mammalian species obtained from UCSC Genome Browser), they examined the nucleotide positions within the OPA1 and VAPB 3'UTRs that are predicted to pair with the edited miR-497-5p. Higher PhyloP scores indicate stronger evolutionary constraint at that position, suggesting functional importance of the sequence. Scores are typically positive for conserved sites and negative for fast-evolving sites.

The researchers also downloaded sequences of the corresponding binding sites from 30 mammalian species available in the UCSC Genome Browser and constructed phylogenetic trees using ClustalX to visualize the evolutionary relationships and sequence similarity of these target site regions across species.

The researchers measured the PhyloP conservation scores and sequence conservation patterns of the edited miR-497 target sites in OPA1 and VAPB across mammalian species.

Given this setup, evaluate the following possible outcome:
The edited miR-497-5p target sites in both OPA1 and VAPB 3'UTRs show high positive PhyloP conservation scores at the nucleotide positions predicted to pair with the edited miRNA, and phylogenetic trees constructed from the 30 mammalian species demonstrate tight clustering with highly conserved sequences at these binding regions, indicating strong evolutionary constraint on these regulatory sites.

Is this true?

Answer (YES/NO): NO